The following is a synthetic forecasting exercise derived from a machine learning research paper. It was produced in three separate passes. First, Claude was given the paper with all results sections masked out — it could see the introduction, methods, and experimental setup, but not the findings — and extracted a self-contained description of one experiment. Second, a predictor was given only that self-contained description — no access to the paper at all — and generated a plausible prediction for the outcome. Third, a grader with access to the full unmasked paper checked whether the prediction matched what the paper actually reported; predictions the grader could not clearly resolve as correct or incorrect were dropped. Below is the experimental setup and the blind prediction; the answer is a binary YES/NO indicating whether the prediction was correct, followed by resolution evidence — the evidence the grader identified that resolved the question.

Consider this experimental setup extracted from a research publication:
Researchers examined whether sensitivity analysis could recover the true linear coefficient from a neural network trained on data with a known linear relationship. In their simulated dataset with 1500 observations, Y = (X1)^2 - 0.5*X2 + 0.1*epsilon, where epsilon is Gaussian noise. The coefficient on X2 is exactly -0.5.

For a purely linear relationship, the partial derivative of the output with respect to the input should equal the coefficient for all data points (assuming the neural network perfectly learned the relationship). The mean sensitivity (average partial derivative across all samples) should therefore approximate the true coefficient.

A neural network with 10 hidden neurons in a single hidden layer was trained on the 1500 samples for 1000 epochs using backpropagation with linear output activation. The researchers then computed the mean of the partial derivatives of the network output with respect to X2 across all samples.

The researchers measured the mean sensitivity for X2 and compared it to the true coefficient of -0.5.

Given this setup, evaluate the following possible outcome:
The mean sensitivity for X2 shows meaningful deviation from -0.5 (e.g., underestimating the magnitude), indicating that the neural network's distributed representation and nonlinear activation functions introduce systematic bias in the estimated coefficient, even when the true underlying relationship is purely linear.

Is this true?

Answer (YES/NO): NO